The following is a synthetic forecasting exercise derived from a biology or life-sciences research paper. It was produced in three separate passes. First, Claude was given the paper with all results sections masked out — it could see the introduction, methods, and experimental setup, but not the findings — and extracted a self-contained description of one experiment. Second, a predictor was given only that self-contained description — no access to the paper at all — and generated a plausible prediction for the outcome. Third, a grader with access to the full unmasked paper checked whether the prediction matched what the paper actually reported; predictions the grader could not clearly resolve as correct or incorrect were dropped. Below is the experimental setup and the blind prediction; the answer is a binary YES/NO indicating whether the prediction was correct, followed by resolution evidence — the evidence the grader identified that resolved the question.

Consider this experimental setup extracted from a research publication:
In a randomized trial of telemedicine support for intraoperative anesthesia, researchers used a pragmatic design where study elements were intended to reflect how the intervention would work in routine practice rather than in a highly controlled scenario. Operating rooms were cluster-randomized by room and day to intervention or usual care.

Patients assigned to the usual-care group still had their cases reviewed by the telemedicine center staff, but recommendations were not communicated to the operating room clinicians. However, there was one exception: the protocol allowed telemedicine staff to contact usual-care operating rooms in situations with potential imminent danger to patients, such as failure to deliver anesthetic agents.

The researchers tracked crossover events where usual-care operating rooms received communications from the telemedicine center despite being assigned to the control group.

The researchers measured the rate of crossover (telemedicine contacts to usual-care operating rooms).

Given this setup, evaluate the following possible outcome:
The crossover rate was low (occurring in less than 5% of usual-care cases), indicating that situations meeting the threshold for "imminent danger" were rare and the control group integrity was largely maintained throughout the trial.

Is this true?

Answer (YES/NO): YES